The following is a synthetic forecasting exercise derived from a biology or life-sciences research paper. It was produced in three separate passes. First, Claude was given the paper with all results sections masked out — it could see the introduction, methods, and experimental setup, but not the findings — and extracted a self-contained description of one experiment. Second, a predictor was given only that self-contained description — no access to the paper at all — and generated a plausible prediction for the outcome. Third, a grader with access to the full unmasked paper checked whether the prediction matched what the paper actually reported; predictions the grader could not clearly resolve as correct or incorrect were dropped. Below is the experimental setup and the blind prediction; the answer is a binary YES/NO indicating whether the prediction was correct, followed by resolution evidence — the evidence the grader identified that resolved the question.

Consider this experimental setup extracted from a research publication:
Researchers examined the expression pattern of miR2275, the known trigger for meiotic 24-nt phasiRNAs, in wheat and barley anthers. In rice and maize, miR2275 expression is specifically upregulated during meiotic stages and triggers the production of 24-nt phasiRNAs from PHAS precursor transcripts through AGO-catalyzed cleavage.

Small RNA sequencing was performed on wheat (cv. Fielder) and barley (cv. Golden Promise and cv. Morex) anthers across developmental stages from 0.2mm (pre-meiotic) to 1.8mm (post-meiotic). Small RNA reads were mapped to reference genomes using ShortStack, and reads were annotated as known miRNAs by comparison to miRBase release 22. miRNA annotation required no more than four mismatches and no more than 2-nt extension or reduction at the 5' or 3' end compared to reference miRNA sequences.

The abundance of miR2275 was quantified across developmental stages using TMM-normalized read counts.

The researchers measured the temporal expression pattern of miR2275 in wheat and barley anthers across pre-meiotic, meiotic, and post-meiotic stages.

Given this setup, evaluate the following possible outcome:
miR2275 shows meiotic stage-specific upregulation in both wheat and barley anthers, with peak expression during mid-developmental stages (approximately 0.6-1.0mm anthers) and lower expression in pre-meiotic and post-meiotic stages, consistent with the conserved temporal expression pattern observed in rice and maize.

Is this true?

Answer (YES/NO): NO